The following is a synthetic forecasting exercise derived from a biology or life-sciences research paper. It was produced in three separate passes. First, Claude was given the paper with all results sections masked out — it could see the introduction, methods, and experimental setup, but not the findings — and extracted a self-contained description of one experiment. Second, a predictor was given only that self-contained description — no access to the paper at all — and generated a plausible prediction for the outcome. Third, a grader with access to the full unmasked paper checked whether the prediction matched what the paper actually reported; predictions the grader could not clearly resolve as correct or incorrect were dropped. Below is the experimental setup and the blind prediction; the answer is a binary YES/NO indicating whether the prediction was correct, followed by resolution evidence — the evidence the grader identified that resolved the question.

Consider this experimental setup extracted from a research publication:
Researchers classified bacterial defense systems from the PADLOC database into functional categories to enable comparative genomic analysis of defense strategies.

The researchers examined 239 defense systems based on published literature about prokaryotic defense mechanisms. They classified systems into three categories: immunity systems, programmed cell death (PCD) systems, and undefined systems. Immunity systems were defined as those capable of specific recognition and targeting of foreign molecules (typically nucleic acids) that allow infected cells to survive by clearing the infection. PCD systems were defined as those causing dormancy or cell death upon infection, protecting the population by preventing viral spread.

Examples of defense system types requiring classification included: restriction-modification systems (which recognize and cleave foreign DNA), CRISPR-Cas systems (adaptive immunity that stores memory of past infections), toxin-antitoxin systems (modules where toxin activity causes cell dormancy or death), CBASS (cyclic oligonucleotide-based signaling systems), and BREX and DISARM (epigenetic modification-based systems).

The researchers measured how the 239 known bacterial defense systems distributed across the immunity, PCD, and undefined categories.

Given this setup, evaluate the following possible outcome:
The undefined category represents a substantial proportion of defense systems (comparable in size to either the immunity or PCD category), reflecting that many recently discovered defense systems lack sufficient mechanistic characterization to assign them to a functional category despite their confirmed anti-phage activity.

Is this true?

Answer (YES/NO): YES